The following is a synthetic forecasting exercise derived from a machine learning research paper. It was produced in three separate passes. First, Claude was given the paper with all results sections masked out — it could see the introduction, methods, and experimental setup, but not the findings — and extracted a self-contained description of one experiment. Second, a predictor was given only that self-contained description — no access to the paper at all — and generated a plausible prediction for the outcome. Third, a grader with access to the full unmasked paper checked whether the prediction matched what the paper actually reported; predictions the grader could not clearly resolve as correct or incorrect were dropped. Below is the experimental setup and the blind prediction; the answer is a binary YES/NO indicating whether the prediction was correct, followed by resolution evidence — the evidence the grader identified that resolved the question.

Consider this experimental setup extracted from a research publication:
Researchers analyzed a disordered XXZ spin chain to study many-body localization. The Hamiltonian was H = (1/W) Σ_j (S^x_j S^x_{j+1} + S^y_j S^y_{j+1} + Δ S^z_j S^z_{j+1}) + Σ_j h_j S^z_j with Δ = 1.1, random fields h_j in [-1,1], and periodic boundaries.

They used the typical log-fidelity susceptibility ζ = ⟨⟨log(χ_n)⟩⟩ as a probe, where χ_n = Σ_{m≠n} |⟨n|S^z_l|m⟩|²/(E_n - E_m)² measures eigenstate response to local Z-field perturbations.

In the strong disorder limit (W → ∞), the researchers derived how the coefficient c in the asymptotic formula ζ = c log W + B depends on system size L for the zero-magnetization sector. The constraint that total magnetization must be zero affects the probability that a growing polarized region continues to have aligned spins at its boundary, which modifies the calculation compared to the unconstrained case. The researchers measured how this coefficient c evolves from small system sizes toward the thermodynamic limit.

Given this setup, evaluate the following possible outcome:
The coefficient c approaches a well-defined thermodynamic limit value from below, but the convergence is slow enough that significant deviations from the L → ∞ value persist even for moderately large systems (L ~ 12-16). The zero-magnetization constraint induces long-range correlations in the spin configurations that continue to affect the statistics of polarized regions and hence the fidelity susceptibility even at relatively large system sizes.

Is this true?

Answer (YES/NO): YES